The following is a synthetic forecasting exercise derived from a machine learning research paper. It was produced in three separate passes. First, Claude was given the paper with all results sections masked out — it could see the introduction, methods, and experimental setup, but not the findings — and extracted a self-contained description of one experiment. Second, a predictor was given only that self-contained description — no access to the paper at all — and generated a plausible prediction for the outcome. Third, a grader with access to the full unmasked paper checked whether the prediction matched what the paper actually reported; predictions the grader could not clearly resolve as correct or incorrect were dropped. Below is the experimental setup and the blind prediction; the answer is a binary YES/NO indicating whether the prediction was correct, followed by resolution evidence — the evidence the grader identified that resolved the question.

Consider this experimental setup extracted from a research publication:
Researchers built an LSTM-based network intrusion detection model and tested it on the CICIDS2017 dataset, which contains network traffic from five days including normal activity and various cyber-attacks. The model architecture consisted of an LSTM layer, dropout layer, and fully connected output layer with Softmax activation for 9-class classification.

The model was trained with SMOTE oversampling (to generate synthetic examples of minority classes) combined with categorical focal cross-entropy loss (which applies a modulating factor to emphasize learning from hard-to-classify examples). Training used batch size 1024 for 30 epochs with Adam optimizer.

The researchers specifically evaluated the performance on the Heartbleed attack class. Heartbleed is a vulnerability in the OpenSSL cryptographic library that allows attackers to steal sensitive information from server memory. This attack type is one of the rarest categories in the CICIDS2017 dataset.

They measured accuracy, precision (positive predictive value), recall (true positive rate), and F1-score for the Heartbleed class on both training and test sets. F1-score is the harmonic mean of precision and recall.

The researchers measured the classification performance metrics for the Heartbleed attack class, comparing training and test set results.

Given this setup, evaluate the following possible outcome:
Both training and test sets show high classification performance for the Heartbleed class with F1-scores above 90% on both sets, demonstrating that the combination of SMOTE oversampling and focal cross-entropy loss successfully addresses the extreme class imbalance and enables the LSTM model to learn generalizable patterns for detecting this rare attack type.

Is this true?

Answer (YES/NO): YES